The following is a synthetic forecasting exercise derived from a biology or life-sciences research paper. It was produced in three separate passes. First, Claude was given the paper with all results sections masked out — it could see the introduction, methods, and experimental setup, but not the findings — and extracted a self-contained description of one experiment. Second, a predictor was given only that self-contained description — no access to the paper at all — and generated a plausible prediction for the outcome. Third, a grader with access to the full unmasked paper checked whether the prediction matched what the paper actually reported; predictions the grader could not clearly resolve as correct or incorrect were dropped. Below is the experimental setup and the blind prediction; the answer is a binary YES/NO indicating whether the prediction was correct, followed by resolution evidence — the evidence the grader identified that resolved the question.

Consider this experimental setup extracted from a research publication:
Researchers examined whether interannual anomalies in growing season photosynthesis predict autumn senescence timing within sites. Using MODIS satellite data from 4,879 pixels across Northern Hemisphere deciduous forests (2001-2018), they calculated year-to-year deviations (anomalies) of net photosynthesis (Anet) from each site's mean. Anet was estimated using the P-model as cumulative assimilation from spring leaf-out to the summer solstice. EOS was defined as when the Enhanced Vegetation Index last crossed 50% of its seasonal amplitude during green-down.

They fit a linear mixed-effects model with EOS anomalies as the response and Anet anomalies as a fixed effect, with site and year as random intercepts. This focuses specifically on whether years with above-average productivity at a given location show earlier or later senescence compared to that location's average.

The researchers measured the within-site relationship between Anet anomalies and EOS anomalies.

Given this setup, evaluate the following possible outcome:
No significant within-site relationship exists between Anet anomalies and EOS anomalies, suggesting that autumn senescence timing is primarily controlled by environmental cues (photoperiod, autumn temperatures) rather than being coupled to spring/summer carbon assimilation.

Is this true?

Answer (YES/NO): NO